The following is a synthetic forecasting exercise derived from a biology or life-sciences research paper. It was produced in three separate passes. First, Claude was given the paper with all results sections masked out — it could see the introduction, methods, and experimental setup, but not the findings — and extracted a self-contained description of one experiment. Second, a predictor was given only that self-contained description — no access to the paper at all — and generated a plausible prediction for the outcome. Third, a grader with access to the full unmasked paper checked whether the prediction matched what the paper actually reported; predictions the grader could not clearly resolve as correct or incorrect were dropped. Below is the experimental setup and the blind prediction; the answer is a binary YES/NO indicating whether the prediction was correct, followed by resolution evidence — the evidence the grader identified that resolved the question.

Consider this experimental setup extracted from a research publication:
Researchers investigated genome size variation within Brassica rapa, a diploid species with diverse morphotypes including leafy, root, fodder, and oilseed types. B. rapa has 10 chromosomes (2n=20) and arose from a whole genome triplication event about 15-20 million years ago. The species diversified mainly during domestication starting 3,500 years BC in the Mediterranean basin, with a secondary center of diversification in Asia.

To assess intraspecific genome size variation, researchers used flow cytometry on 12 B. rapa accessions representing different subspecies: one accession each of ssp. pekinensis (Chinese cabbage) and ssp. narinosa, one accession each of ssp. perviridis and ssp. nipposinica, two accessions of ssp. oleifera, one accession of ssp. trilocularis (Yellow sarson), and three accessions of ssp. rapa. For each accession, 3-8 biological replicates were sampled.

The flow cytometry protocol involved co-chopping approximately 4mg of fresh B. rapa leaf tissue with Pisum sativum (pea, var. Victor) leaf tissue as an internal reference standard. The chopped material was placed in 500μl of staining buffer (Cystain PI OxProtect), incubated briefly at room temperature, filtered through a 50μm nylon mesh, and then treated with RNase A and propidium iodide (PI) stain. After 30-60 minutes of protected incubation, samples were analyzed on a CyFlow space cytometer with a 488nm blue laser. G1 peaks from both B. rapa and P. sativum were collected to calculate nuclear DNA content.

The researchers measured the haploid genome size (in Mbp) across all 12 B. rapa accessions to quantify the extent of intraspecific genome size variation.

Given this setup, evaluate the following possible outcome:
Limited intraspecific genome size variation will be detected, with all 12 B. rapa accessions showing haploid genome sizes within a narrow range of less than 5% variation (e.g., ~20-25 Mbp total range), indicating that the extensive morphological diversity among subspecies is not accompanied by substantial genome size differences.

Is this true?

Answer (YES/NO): NO